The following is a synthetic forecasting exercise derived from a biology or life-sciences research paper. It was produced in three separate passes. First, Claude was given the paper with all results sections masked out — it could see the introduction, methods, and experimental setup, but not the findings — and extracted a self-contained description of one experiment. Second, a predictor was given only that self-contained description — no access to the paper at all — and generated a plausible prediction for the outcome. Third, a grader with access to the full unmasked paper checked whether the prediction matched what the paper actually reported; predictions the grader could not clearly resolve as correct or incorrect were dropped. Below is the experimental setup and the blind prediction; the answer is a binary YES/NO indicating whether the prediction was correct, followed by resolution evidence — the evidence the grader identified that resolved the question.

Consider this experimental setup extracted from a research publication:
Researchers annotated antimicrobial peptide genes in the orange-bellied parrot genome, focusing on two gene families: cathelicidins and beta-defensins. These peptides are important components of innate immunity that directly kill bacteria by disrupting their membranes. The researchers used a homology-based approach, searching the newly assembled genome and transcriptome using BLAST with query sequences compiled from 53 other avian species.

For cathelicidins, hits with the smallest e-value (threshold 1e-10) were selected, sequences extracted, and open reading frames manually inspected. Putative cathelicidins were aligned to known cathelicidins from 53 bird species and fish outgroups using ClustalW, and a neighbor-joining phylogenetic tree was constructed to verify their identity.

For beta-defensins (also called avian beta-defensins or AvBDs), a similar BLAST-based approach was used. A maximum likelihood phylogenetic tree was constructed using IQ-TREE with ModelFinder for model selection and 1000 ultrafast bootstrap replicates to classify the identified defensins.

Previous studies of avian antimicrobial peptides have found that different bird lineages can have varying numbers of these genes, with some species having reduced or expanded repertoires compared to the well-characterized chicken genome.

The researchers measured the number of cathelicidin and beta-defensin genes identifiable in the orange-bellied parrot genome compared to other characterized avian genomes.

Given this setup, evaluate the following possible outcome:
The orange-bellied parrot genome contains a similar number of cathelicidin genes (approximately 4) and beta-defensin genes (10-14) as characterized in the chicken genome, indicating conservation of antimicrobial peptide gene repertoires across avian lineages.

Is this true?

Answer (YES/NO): NO